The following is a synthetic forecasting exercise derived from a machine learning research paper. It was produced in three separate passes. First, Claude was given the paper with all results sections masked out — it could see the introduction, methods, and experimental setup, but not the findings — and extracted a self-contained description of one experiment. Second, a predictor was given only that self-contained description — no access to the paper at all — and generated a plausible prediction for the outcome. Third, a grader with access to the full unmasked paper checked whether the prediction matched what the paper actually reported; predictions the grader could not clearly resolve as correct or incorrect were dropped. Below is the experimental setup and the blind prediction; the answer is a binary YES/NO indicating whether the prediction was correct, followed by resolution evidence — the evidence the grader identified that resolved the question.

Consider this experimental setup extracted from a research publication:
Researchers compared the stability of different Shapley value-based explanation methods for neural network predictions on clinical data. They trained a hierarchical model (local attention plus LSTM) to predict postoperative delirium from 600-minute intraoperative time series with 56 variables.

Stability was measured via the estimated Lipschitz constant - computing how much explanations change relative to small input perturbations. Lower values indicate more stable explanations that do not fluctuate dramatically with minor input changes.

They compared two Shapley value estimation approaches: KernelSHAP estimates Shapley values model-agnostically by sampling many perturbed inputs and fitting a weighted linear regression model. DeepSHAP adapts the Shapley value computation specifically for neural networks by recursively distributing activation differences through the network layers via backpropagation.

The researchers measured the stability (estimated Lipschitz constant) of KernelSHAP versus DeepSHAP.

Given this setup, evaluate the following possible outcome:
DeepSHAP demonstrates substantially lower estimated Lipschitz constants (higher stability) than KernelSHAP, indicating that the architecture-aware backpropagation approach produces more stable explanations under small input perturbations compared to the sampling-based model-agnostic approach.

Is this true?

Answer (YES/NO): YES